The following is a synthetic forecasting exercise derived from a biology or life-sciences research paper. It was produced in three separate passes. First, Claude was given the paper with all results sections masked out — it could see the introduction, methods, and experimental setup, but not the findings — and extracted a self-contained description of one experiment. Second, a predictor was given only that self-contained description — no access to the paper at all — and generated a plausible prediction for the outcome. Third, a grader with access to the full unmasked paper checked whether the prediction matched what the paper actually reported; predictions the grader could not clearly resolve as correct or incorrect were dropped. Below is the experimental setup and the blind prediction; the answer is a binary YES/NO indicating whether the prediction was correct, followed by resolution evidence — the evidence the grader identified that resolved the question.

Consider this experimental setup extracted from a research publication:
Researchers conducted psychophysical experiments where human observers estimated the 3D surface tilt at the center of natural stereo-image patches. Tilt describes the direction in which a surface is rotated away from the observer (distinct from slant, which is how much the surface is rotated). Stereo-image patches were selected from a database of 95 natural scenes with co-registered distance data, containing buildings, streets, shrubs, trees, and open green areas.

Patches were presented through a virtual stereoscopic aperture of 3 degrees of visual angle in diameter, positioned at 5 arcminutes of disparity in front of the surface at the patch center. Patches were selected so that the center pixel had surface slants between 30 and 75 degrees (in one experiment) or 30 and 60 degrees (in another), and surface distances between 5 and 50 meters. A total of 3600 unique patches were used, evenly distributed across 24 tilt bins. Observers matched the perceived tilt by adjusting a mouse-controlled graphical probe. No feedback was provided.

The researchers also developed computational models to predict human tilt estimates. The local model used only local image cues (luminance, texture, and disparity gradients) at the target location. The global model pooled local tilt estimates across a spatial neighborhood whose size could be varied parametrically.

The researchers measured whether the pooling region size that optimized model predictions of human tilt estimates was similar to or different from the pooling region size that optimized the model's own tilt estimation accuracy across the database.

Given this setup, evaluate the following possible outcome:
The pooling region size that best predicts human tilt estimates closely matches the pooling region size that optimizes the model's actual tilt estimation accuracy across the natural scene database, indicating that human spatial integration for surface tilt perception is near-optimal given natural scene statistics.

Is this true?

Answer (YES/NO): YES